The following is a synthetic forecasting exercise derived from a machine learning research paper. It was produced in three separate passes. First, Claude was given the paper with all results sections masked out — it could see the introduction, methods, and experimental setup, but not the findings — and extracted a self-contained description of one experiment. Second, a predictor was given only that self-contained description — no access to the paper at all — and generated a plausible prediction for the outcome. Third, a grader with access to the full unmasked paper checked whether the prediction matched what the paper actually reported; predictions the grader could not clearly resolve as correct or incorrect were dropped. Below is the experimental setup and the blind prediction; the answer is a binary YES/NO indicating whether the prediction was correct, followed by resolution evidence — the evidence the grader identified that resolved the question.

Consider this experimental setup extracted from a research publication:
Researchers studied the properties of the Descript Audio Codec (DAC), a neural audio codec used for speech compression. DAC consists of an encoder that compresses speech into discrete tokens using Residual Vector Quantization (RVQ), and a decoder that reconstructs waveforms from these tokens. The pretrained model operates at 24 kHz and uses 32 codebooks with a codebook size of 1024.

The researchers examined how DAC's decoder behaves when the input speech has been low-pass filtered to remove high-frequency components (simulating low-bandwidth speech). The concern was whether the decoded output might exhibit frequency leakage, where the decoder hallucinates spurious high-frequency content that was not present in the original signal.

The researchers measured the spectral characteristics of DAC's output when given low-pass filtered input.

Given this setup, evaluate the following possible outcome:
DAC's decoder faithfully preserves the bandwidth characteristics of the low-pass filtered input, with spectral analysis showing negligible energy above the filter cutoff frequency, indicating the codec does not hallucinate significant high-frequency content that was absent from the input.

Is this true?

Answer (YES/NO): YES